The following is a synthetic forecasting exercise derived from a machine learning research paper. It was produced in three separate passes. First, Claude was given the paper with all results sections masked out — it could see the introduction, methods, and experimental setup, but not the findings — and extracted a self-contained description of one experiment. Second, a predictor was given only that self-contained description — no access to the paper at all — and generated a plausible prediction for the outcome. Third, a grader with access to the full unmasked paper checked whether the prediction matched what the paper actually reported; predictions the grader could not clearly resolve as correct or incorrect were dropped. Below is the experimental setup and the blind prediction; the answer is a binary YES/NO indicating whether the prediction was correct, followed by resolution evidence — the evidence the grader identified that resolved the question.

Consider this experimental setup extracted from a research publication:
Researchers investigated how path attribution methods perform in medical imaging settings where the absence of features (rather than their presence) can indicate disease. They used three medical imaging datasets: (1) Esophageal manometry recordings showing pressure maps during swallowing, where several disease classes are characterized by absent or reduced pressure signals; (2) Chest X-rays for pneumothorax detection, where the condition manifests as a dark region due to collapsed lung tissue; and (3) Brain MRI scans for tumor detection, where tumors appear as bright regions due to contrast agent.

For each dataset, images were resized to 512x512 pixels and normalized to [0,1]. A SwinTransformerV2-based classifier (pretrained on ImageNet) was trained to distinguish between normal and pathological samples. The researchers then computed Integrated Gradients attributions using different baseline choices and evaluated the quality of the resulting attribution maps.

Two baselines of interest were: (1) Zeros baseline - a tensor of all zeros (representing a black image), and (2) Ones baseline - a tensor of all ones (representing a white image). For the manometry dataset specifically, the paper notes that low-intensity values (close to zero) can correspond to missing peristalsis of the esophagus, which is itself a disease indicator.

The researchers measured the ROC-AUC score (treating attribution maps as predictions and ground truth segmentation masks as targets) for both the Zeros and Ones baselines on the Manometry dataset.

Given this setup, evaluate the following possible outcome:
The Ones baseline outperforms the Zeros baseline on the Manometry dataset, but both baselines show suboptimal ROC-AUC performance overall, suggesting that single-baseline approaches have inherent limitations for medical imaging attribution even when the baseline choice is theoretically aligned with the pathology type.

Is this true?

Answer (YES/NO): NO